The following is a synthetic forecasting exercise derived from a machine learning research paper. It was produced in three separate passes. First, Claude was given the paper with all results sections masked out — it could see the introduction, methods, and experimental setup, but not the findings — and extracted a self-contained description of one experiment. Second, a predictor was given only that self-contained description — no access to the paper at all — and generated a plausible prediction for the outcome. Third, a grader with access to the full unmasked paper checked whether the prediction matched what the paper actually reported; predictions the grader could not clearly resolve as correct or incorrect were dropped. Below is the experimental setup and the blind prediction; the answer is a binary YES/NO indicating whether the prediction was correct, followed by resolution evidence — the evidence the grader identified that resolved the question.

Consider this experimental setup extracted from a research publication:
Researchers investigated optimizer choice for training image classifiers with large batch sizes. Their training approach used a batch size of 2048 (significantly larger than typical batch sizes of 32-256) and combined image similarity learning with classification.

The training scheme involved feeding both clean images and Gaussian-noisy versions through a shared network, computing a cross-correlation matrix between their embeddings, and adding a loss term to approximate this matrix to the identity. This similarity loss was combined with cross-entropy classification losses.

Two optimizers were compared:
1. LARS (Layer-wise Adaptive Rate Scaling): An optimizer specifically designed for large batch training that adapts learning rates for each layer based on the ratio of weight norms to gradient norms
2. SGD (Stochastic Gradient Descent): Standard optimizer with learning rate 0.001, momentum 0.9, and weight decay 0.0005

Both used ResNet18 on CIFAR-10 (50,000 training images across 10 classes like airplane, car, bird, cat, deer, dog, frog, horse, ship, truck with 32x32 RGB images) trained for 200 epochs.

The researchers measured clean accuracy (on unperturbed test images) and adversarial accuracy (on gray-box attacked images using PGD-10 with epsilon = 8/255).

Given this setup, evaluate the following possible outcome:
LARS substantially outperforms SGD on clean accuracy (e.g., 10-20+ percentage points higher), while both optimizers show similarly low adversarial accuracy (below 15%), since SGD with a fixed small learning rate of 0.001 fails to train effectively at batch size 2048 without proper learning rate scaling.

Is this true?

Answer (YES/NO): NO